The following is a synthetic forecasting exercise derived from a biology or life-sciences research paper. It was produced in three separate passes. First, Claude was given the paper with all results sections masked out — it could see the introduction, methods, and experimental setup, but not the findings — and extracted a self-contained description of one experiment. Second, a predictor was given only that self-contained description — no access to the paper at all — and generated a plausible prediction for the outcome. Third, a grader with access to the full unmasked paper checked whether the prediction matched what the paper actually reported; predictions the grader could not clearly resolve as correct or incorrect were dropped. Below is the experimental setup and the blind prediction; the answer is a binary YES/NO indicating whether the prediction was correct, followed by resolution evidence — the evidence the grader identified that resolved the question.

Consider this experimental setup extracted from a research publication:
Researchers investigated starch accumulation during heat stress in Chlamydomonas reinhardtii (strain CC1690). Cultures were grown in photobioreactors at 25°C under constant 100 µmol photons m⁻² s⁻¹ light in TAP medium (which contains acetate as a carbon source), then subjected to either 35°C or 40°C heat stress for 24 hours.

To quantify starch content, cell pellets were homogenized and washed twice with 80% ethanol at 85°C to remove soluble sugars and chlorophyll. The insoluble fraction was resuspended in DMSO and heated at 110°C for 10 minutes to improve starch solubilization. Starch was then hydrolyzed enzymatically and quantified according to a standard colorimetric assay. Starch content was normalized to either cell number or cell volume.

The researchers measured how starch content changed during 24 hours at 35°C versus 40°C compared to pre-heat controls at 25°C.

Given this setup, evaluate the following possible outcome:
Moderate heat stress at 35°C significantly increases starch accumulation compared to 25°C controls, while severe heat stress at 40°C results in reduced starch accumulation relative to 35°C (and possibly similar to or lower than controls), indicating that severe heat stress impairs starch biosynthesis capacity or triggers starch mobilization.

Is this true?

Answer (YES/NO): NO